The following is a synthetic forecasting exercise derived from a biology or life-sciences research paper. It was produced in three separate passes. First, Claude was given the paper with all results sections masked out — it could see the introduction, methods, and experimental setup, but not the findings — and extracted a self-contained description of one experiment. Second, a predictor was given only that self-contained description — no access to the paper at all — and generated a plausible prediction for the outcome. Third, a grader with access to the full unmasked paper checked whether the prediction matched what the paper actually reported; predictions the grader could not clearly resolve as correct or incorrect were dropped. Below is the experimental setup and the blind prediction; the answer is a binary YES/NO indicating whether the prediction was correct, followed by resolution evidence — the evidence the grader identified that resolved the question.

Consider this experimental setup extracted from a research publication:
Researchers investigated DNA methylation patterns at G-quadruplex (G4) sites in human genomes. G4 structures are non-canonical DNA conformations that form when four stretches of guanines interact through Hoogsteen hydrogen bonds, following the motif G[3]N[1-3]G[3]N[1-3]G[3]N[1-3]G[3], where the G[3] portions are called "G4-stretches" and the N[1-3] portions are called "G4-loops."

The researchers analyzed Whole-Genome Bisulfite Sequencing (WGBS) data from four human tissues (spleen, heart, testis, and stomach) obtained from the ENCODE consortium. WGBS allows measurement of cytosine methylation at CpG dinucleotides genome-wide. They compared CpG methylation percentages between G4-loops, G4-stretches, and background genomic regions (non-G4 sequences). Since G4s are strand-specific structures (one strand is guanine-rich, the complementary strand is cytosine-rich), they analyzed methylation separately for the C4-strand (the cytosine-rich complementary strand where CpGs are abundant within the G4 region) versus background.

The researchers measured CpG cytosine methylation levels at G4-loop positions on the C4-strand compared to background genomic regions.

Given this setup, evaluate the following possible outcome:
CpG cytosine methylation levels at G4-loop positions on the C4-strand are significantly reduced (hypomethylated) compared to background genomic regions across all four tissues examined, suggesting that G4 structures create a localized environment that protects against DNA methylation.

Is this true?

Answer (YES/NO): YES